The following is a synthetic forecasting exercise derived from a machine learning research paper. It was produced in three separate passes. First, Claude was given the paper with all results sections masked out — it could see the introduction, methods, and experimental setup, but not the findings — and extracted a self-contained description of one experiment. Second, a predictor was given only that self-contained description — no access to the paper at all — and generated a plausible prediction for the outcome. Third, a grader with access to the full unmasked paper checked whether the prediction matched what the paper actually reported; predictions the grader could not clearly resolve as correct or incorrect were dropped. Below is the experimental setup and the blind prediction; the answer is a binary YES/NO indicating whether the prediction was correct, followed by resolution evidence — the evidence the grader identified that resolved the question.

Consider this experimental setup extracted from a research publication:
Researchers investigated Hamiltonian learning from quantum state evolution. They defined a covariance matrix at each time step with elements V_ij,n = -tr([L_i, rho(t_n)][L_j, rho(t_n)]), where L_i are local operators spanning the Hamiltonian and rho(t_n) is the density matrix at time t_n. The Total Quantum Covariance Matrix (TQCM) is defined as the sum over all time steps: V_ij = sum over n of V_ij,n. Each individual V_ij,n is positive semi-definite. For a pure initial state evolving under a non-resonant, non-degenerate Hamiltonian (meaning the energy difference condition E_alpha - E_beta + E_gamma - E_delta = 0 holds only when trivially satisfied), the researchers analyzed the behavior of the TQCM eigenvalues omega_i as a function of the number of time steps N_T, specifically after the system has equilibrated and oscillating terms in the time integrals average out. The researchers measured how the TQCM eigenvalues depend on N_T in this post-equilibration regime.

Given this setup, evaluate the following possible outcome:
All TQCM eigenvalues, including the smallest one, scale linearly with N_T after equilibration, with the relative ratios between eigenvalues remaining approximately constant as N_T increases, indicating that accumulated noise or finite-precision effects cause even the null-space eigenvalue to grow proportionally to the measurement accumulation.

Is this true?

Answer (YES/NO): NO